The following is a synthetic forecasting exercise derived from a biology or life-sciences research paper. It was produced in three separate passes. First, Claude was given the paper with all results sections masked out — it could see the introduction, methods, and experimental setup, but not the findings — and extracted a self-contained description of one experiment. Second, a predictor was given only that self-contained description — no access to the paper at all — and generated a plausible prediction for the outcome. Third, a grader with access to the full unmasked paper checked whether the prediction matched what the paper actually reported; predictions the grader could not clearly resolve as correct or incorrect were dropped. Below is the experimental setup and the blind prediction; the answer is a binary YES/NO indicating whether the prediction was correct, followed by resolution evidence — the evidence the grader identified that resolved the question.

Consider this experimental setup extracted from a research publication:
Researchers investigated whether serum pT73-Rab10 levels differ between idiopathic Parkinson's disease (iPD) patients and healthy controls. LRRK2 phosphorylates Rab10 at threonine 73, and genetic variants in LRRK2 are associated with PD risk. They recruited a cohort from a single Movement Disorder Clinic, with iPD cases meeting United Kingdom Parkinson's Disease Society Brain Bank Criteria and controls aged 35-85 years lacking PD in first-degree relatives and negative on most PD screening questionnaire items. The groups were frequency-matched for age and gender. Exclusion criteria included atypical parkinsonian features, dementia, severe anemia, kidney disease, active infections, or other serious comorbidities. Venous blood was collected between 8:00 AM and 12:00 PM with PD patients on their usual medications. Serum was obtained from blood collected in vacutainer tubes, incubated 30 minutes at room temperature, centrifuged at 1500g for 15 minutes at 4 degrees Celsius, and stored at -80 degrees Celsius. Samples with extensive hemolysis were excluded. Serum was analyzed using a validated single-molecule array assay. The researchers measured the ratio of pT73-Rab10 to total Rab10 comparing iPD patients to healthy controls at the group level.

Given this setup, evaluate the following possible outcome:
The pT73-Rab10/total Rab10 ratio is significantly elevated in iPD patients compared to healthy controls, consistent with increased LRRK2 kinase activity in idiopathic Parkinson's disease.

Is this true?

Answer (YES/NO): NO